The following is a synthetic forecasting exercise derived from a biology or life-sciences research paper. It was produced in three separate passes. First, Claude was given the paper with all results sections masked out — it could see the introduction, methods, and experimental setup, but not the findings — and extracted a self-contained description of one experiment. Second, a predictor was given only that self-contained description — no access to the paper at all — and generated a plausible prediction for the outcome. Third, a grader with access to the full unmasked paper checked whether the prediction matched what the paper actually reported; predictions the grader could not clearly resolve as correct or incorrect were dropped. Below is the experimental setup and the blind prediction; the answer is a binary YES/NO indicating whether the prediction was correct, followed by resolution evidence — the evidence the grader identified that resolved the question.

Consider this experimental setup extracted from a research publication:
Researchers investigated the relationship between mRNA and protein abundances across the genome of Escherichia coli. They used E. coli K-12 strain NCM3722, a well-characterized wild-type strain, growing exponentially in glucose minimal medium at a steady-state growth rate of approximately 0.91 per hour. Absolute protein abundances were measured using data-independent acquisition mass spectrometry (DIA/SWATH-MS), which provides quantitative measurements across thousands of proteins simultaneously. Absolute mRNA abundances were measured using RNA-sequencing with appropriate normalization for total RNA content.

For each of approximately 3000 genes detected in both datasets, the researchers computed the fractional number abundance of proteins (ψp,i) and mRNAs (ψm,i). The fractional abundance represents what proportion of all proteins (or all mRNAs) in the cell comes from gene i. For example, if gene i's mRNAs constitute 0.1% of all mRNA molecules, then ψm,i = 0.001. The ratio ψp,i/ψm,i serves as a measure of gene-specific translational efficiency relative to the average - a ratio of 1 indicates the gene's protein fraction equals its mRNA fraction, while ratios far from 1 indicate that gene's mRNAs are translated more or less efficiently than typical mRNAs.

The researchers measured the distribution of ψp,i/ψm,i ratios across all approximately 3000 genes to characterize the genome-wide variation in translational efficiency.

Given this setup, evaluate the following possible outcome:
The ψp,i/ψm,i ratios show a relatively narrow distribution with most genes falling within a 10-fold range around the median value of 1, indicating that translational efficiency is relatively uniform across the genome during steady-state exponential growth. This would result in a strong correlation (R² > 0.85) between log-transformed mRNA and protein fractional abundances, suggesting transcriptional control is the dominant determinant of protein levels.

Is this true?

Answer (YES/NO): NO